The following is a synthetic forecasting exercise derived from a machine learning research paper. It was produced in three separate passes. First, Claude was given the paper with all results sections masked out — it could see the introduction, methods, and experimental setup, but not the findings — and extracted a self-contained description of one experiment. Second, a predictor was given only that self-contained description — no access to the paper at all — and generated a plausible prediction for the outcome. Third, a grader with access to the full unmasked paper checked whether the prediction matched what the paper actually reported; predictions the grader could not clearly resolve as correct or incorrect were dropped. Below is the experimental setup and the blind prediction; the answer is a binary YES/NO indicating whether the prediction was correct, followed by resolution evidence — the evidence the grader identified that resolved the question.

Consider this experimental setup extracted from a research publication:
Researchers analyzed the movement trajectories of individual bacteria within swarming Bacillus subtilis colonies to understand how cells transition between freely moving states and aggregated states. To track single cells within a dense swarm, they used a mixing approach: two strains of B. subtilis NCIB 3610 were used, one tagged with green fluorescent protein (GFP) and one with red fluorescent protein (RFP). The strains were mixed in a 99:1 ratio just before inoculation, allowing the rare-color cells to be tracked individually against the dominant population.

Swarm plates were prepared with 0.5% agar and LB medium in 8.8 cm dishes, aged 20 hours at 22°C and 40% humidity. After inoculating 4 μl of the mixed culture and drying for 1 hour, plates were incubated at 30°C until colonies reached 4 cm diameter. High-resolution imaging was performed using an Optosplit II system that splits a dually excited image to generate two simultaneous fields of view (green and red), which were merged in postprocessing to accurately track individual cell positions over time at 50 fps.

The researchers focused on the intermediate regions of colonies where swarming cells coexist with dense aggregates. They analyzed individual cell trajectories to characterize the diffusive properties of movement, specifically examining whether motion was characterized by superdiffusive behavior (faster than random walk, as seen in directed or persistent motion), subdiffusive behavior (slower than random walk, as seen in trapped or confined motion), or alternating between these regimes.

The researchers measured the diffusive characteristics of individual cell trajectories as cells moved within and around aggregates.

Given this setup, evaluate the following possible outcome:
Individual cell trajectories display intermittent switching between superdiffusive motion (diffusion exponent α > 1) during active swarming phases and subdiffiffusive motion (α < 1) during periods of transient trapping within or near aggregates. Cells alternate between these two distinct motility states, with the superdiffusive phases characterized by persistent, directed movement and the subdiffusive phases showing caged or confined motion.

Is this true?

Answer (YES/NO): NO